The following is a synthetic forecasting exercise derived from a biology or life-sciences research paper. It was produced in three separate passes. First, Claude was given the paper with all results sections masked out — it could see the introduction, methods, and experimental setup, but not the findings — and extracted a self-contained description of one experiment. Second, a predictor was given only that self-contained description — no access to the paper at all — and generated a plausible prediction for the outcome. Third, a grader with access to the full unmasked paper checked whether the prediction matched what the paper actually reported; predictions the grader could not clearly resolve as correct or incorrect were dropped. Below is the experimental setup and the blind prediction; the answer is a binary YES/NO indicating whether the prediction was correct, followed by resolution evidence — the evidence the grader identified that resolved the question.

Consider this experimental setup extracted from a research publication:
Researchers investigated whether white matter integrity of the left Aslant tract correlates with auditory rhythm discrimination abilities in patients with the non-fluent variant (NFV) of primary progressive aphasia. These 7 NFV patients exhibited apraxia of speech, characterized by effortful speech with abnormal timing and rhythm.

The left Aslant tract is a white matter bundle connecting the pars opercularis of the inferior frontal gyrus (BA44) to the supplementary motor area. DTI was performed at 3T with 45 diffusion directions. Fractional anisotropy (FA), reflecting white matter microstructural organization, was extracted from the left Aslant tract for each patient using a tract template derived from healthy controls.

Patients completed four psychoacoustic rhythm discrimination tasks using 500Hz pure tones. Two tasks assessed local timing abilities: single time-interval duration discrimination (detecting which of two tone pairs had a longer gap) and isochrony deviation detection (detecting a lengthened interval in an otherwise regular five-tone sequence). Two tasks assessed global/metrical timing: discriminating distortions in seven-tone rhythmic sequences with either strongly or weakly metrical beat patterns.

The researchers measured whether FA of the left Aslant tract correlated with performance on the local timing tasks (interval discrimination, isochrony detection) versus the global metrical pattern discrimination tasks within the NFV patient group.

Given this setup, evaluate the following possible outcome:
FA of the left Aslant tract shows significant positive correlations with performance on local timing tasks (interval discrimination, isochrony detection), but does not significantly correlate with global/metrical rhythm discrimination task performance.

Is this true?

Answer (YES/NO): NO